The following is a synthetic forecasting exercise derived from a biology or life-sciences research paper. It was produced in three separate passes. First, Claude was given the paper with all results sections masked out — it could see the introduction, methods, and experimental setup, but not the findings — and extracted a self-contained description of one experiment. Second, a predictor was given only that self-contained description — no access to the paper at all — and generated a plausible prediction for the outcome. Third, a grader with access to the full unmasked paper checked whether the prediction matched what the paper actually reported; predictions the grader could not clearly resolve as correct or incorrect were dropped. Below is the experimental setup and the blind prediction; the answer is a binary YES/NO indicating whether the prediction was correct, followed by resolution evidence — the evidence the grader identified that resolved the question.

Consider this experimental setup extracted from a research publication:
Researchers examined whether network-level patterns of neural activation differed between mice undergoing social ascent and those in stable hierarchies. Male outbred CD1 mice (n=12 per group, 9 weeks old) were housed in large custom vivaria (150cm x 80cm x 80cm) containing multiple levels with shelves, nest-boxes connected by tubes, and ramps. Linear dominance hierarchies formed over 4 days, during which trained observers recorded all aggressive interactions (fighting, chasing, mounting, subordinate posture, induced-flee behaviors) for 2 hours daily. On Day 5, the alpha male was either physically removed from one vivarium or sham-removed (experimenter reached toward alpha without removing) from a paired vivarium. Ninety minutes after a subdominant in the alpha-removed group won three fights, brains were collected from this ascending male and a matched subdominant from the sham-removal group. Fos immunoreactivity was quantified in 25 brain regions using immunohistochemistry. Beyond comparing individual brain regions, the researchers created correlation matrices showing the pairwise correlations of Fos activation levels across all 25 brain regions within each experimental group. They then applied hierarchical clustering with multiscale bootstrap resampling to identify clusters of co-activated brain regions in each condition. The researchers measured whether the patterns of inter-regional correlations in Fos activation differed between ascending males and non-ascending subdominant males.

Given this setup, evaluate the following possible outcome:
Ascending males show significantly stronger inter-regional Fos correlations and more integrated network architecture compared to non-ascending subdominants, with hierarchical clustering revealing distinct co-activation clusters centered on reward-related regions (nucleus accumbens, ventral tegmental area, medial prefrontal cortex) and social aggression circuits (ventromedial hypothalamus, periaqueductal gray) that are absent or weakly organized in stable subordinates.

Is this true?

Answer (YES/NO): NO